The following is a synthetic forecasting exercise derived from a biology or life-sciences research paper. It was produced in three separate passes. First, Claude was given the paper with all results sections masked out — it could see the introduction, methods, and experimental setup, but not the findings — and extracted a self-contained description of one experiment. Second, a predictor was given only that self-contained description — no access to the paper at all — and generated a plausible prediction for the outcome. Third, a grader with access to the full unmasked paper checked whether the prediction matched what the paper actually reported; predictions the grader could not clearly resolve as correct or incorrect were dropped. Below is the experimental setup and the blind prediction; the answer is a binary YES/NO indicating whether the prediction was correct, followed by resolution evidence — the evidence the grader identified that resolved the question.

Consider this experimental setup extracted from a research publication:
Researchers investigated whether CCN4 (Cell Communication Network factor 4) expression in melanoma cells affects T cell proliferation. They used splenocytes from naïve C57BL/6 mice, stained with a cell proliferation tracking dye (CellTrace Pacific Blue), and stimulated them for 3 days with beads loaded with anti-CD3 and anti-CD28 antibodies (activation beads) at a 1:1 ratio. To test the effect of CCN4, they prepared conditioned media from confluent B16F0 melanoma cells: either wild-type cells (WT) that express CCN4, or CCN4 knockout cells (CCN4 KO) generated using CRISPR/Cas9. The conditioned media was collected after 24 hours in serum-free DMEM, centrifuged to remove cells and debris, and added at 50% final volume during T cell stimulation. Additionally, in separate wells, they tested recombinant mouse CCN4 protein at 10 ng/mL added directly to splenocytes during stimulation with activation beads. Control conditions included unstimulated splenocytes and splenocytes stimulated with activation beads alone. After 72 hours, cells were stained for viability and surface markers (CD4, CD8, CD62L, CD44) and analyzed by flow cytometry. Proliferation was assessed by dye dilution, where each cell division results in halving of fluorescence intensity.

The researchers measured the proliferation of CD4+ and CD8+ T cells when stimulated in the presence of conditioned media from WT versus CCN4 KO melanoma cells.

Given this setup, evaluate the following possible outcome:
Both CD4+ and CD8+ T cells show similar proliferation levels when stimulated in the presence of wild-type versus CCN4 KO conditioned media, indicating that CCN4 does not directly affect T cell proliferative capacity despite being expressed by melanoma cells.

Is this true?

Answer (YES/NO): YES